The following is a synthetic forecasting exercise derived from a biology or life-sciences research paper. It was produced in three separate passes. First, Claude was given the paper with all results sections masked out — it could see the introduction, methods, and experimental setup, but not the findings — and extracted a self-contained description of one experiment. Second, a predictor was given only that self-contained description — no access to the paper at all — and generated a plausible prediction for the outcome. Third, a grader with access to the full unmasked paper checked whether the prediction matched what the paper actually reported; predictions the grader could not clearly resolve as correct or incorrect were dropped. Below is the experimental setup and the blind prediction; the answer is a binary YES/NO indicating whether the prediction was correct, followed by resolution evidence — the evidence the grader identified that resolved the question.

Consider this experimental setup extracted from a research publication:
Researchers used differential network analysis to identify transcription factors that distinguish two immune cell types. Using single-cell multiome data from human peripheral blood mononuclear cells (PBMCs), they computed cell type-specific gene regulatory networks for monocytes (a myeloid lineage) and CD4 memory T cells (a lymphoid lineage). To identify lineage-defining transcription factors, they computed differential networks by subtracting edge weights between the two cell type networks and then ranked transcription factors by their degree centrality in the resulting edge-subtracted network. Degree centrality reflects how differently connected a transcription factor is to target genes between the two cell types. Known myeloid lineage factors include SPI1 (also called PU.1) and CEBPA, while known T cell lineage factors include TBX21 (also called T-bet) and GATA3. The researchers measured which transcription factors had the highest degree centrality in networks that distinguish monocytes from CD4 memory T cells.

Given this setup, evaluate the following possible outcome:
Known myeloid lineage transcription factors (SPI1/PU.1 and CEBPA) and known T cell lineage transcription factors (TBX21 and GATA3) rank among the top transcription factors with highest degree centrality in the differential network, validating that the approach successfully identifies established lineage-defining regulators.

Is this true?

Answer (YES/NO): YES